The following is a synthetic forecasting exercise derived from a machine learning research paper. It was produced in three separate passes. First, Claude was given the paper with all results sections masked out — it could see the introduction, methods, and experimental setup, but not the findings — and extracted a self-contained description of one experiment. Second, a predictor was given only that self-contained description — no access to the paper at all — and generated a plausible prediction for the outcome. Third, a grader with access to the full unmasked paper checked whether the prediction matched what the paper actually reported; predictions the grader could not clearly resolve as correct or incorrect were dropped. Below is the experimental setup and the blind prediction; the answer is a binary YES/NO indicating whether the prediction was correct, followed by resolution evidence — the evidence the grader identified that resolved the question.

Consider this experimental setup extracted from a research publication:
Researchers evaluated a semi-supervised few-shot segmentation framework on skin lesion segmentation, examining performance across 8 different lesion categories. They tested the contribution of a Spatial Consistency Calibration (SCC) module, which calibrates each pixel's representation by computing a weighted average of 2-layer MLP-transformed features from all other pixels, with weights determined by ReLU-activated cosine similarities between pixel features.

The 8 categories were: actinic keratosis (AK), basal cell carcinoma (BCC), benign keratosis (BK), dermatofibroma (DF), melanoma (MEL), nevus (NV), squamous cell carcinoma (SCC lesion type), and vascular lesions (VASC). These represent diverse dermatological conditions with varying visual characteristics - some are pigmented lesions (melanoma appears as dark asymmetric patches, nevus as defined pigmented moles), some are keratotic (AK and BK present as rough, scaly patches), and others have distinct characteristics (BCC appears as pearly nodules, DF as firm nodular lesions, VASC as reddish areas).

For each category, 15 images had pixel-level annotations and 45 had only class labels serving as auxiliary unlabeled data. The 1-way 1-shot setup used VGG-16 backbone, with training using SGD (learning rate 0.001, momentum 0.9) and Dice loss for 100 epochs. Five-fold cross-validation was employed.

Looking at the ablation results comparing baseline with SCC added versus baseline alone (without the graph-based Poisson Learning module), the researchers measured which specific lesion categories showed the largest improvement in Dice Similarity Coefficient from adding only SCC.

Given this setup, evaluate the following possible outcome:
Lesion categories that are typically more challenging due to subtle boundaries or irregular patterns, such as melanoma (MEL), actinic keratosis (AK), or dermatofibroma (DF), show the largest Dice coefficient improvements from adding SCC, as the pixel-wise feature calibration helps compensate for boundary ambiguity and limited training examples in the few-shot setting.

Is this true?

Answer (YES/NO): NO